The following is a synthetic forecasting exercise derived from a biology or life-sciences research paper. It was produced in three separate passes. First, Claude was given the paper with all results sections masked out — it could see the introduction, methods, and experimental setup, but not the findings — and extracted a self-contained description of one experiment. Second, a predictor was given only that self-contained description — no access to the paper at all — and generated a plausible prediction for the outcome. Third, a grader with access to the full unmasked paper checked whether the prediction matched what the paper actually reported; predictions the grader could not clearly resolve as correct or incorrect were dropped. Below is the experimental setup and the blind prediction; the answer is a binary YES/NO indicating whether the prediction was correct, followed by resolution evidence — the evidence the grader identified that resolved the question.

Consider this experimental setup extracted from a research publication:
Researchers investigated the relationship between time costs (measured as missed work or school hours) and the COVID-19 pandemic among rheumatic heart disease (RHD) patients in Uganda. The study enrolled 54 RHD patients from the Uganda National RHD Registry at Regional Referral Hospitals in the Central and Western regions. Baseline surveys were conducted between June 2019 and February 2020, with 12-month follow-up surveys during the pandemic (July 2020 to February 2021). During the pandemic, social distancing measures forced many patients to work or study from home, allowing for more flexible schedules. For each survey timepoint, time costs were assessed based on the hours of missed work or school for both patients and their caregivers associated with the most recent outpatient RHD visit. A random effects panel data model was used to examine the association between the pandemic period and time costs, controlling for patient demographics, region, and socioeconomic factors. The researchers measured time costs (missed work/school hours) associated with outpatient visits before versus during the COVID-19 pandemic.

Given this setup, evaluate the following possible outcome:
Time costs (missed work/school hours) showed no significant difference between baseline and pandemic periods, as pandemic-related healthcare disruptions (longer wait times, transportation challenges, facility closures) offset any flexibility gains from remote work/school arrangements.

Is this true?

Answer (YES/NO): YES